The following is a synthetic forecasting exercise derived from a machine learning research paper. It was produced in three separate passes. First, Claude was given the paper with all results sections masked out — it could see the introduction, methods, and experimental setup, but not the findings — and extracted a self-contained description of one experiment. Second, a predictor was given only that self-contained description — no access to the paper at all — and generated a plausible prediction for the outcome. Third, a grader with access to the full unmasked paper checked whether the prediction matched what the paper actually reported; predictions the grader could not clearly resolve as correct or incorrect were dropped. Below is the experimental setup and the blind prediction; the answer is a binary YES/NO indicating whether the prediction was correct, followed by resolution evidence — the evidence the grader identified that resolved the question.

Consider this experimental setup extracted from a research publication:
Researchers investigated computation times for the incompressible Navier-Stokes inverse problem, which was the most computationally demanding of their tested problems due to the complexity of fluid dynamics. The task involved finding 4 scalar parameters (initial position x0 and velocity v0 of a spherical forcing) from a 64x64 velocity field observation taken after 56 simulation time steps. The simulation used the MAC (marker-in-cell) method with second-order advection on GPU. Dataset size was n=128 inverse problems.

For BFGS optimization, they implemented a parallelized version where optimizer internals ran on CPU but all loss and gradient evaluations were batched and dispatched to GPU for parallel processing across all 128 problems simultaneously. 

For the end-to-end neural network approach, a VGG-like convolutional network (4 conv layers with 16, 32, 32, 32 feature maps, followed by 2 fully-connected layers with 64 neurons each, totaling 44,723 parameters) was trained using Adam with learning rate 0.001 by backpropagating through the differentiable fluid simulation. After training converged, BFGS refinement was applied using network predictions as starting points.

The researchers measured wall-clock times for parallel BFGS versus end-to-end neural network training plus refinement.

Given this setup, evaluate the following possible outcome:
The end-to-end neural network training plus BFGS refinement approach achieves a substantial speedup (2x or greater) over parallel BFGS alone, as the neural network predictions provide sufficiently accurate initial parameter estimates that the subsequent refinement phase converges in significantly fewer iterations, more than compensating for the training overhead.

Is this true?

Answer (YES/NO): NO